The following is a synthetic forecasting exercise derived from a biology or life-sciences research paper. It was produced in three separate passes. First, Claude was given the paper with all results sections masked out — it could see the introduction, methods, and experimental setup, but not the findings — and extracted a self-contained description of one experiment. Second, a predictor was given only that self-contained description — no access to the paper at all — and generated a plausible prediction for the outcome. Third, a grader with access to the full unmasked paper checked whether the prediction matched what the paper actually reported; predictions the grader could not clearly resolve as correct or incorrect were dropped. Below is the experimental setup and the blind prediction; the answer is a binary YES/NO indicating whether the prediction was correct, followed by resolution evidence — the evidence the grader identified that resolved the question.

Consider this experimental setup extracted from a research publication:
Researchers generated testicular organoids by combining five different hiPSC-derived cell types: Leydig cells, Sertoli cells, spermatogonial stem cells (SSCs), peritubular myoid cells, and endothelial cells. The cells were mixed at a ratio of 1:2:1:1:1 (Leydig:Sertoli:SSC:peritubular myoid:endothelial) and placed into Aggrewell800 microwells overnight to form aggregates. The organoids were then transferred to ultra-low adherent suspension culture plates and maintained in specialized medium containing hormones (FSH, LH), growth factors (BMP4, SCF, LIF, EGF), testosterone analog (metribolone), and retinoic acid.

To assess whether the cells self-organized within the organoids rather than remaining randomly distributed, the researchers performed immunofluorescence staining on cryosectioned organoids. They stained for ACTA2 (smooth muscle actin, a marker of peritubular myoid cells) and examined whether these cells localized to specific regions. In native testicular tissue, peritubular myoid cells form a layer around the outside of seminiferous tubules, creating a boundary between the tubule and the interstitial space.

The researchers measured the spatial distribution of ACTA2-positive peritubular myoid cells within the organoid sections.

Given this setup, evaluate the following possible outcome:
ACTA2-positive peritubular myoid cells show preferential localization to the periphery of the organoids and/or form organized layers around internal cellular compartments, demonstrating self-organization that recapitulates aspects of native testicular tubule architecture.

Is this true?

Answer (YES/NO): YES